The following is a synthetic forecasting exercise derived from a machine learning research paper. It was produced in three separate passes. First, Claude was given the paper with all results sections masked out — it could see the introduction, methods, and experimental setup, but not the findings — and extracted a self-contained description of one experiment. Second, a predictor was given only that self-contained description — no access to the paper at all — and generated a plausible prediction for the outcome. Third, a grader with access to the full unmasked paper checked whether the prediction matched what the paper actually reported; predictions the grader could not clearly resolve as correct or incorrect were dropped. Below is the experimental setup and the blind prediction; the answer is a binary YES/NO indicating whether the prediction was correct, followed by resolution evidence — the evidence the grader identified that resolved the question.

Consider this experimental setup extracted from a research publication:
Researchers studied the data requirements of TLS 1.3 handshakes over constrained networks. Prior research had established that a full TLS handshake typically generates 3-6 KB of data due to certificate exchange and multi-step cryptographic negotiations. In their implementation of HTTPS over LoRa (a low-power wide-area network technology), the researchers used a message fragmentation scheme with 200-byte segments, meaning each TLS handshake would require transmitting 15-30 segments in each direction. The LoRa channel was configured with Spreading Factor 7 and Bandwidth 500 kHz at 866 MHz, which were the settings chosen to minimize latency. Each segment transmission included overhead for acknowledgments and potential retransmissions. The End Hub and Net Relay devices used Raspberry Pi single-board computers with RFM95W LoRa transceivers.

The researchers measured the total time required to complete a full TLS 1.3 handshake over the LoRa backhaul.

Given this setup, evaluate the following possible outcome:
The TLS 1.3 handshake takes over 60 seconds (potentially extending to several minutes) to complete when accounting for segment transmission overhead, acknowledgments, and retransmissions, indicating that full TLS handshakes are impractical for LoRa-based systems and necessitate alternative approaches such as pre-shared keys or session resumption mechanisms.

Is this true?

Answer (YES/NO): NO